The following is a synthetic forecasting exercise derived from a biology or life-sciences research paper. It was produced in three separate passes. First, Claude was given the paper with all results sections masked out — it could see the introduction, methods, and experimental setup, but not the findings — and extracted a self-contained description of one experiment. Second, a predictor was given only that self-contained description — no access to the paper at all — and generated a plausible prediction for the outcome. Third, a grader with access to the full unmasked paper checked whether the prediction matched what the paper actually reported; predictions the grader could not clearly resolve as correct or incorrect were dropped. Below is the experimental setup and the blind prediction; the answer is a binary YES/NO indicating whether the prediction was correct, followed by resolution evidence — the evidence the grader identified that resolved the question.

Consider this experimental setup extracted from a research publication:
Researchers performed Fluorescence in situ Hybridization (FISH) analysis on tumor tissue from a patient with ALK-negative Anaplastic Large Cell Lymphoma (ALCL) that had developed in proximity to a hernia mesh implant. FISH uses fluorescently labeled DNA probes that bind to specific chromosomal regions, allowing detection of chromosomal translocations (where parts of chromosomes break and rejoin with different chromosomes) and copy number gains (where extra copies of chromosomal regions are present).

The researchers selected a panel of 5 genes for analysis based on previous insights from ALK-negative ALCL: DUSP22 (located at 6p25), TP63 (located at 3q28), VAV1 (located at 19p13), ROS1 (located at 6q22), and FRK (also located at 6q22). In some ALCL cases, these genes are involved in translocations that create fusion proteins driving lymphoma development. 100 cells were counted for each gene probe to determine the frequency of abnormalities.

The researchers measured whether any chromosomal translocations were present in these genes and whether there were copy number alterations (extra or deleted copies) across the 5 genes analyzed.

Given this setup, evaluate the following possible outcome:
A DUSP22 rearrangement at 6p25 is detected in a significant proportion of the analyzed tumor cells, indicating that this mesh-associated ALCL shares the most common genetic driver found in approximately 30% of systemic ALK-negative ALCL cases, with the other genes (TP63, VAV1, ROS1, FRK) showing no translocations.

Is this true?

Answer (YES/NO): NO